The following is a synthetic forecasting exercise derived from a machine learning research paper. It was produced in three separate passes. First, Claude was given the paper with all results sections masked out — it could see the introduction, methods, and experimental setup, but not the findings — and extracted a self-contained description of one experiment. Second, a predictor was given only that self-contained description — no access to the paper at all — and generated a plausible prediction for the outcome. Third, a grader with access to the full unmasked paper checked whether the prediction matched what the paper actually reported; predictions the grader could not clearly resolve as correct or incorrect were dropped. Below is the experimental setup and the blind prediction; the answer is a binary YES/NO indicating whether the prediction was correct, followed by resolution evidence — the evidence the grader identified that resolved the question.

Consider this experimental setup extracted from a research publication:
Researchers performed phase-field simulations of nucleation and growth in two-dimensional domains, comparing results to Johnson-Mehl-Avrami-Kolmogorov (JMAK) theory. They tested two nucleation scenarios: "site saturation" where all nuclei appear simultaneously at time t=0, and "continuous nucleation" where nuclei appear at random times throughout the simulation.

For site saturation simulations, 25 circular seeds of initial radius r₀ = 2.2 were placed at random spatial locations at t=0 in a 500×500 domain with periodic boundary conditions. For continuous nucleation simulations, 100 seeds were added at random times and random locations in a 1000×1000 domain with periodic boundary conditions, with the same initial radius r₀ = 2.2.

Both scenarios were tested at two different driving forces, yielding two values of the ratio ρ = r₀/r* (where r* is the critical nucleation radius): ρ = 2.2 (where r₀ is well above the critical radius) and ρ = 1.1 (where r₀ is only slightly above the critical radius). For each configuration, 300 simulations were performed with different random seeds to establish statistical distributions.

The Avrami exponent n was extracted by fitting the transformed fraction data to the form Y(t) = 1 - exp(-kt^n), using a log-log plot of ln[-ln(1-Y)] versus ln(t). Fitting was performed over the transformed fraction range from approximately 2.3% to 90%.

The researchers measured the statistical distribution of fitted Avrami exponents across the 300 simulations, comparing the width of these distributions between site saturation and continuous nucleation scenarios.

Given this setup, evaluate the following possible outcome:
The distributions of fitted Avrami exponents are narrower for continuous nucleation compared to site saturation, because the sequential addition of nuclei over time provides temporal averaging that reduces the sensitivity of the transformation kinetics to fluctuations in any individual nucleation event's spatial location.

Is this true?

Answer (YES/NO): NO